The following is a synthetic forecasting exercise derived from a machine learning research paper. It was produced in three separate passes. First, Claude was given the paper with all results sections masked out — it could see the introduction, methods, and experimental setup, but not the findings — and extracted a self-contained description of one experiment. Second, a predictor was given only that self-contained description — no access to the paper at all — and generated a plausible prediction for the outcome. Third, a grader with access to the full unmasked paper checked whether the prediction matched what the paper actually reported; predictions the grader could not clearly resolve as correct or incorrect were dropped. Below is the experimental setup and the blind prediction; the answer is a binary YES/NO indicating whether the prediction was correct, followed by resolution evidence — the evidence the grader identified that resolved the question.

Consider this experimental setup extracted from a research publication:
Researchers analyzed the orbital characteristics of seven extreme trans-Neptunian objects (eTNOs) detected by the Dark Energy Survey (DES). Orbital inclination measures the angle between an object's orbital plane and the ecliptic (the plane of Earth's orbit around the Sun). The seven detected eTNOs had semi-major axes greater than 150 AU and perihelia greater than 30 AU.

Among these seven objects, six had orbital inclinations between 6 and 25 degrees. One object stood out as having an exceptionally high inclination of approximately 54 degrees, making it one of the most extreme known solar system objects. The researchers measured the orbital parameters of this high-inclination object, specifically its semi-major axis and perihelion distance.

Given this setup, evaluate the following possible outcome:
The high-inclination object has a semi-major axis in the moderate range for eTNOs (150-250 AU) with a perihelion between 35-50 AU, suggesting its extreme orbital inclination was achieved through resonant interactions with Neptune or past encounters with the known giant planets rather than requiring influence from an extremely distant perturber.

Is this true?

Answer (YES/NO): NO